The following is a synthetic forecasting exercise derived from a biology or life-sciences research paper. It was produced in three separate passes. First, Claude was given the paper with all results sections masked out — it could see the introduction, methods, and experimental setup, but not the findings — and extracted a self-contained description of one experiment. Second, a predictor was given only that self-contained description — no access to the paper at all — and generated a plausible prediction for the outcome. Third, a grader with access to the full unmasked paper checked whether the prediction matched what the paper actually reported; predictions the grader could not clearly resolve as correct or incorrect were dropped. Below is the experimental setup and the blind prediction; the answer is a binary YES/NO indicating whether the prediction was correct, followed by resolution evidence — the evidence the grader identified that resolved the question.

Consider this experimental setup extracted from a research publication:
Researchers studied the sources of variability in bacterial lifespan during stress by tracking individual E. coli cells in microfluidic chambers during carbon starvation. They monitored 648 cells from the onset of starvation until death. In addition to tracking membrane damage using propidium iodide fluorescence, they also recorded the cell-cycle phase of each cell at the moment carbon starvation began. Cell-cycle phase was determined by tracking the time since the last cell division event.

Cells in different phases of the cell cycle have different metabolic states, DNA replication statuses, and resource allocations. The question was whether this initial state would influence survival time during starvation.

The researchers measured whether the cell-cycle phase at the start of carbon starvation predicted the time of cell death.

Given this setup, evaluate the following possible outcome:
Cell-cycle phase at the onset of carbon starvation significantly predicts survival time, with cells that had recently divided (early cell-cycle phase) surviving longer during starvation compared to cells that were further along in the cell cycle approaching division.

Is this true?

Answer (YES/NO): NO